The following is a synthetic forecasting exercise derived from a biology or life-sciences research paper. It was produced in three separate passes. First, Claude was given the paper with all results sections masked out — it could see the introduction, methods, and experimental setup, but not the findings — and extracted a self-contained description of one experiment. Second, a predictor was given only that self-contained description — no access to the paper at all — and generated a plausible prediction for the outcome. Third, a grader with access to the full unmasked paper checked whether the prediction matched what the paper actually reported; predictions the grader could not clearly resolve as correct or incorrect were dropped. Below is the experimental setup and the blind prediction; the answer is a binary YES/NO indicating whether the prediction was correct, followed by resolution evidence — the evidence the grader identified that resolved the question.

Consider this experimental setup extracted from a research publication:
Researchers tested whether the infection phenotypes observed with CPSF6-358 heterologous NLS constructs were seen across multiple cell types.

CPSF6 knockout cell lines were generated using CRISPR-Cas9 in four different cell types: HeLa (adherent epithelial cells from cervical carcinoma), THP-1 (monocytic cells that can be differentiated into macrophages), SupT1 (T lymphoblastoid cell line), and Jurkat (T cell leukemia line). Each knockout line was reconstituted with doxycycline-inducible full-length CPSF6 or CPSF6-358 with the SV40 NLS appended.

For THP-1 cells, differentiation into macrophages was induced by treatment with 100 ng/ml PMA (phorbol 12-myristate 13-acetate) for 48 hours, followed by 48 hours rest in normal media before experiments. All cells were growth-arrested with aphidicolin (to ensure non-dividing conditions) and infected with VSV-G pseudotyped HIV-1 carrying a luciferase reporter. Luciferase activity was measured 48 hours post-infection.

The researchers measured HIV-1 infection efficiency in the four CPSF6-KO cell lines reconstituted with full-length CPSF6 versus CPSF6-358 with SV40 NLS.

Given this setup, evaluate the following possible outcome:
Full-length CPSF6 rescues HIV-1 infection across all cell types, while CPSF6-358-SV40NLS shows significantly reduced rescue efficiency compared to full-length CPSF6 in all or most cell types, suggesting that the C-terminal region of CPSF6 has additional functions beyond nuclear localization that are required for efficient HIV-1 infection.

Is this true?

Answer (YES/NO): NO